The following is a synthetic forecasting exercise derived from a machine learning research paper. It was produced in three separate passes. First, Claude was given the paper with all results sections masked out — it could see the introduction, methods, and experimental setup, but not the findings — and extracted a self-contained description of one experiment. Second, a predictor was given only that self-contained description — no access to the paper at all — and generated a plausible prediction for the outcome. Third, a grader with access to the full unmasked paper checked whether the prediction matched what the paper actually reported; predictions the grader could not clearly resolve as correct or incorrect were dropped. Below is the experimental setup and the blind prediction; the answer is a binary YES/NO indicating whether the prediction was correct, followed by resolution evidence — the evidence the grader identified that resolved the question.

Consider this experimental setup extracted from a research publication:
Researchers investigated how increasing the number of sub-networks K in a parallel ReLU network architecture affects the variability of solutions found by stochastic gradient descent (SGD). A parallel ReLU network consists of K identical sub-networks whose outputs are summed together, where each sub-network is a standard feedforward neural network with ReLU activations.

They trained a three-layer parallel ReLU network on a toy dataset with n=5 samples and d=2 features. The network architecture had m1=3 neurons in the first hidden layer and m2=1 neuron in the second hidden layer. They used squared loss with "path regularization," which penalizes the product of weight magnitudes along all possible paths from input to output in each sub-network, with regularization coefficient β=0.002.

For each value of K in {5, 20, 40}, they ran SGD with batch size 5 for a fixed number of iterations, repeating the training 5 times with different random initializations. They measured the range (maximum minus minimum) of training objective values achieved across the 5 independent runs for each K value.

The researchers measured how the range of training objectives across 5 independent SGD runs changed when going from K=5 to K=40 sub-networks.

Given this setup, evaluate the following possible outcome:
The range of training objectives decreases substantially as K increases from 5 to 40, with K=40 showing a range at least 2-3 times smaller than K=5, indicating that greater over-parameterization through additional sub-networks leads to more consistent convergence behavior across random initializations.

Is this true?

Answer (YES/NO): YES